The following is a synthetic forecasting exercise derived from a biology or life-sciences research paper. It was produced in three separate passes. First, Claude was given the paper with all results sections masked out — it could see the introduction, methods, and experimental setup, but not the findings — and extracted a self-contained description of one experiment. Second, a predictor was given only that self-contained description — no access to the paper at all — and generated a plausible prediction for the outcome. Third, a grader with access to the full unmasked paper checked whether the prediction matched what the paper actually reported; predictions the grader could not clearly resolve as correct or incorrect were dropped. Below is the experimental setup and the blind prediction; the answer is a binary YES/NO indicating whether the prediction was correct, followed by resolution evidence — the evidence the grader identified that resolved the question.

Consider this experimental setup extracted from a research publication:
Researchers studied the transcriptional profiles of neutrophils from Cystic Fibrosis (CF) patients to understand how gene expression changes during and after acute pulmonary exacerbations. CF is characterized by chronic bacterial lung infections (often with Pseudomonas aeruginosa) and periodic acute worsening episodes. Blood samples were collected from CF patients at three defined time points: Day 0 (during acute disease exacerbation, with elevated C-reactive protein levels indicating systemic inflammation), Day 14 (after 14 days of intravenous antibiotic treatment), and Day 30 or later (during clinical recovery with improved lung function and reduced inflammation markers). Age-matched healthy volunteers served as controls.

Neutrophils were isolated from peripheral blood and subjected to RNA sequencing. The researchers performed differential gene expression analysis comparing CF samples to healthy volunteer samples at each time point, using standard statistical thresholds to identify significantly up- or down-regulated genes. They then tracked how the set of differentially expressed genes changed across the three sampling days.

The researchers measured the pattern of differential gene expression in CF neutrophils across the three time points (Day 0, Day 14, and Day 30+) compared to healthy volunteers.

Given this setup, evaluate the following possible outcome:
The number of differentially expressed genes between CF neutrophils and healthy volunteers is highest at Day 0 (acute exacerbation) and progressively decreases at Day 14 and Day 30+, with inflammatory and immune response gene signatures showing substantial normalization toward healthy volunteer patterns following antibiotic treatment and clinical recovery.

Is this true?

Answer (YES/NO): YES